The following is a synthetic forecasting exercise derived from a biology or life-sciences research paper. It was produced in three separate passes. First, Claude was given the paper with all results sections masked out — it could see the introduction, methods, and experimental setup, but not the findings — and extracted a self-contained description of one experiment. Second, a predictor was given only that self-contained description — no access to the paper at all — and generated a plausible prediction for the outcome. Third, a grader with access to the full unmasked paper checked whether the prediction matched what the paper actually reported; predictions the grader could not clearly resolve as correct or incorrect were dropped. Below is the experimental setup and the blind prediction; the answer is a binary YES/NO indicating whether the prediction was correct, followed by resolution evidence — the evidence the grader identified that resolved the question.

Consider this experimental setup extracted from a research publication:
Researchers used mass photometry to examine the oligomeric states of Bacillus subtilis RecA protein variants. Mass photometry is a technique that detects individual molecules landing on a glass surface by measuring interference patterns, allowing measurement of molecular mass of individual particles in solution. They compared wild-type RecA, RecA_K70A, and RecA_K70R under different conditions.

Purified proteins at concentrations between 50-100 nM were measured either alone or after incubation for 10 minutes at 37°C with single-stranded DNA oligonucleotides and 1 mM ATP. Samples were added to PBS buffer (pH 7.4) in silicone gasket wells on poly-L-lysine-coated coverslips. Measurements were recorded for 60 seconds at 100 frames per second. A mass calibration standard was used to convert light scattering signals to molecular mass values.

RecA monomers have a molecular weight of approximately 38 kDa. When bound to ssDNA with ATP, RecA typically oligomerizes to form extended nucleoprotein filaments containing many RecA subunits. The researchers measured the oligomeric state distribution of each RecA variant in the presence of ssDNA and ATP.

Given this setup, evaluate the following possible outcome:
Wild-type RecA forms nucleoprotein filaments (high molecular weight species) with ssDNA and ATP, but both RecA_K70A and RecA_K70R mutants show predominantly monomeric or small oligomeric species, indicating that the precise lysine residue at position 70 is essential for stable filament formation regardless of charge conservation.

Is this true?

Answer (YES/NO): NO